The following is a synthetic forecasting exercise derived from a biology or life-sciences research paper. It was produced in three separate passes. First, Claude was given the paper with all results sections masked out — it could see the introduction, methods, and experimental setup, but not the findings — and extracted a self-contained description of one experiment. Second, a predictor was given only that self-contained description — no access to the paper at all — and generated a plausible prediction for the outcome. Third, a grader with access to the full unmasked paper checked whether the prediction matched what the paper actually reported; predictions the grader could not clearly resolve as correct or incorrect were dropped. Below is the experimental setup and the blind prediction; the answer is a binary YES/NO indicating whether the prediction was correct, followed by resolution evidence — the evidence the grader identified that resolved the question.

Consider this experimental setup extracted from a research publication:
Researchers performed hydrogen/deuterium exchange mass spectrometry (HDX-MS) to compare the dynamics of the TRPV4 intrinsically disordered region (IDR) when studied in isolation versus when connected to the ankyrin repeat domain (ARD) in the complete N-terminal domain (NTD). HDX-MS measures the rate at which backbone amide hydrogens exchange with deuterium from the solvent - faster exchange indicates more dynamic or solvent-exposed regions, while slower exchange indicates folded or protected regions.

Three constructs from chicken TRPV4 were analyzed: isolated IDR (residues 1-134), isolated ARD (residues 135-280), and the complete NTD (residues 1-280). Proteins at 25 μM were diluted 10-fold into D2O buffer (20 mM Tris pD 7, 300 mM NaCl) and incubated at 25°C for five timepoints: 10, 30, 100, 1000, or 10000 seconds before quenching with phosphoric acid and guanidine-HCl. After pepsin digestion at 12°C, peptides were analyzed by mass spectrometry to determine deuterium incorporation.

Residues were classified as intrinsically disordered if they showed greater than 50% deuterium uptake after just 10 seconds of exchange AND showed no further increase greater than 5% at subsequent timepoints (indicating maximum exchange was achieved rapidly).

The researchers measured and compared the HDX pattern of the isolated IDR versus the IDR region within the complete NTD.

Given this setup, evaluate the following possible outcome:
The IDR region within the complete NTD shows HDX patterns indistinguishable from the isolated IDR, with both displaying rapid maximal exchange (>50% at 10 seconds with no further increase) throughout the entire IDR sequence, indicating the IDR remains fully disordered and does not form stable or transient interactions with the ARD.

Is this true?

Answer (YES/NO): NO